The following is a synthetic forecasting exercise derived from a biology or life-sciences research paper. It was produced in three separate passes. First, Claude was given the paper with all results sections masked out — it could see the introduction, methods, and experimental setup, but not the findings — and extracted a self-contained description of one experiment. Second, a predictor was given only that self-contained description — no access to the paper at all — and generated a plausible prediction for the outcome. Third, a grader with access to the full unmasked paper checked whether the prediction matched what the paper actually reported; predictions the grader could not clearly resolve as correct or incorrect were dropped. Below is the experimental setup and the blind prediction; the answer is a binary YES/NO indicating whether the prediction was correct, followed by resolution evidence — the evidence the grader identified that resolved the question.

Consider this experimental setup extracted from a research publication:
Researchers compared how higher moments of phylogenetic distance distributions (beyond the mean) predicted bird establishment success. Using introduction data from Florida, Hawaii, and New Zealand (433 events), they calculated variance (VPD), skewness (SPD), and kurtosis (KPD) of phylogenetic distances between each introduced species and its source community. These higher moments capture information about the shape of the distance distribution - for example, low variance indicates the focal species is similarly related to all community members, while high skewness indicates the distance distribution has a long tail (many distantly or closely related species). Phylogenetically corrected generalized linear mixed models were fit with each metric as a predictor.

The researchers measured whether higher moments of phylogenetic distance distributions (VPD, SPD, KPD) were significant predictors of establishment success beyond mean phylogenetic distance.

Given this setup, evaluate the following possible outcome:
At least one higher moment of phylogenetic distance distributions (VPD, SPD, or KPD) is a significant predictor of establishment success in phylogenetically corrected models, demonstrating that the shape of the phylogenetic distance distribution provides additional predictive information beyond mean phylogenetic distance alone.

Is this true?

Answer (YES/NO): YES